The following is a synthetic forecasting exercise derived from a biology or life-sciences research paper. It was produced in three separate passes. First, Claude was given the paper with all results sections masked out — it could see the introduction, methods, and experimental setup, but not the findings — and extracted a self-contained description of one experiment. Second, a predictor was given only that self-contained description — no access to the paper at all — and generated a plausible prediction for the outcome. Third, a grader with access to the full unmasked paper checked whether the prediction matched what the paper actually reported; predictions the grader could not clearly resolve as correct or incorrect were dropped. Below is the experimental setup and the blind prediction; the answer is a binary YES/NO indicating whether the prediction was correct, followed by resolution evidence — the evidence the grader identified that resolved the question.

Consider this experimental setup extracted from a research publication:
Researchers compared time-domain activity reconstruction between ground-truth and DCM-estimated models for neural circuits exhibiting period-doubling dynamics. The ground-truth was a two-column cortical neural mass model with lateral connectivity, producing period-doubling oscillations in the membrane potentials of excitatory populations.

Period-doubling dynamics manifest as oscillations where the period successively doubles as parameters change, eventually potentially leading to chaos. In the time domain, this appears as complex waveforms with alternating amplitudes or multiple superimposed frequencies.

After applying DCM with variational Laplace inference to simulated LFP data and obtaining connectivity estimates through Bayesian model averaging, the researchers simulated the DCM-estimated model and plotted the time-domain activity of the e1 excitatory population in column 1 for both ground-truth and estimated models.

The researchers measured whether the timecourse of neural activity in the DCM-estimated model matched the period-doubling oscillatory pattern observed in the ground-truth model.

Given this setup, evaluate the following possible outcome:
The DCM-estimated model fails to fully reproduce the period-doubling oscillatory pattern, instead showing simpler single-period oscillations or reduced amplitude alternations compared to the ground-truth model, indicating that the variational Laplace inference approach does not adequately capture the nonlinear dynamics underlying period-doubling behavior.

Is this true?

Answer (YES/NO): YES